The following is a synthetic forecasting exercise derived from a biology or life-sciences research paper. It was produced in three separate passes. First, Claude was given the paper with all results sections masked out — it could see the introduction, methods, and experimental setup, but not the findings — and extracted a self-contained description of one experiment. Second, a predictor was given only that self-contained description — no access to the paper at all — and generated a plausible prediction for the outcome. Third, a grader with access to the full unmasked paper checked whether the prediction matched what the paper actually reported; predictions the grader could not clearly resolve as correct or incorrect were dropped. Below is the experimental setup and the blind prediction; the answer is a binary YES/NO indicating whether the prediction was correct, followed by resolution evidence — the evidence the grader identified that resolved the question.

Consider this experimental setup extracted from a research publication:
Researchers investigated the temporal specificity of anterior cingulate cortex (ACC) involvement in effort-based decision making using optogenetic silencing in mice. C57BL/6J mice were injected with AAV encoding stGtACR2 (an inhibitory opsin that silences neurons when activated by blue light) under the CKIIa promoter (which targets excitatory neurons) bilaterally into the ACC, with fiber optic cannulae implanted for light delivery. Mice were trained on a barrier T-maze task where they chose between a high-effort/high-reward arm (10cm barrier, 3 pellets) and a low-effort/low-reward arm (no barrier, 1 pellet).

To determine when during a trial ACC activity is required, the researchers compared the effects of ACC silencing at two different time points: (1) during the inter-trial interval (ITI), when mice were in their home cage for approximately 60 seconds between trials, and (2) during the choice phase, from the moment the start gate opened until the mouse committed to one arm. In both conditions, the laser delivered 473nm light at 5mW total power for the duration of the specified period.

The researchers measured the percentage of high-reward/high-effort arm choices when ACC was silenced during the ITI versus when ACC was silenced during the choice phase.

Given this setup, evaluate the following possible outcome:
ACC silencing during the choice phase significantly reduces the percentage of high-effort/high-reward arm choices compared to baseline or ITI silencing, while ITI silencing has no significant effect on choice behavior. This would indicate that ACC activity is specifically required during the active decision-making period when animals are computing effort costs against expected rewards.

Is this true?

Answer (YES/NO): YES